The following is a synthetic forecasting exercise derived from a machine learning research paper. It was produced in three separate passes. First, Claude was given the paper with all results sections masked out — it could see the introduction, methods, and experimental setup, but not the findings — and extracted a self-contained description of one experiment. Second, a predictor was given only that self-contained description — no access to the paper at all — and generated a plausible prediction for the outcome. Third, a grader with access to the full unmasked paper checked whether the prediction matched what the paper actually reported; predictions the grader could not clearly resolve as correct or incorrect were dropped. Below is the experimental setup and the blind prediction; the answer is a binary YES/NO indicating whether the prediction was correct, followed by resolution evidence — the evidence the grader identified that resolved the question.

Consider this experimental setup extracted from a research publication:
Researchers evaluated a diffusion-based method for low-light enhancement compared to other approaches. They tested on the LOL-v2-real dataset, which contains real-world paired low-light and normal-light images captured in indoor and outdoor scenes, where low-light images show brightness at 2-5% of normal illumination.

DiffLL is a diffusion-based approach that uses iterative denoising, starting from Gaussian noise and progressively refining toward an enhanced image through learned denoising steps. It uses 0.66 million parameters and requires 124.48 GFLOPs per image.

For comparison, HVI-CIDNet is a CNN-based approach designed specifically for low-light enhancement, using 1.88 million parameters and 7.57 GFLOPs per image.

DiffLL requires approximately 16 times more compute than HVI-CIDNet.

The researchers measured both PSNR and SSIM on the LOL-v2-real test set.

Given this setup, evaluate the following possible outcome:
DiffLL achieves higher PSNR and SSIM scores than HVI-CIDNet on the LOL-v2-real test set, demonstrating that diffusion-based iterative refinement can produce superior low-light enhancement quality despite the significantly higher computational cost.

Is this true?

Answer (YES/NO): NO